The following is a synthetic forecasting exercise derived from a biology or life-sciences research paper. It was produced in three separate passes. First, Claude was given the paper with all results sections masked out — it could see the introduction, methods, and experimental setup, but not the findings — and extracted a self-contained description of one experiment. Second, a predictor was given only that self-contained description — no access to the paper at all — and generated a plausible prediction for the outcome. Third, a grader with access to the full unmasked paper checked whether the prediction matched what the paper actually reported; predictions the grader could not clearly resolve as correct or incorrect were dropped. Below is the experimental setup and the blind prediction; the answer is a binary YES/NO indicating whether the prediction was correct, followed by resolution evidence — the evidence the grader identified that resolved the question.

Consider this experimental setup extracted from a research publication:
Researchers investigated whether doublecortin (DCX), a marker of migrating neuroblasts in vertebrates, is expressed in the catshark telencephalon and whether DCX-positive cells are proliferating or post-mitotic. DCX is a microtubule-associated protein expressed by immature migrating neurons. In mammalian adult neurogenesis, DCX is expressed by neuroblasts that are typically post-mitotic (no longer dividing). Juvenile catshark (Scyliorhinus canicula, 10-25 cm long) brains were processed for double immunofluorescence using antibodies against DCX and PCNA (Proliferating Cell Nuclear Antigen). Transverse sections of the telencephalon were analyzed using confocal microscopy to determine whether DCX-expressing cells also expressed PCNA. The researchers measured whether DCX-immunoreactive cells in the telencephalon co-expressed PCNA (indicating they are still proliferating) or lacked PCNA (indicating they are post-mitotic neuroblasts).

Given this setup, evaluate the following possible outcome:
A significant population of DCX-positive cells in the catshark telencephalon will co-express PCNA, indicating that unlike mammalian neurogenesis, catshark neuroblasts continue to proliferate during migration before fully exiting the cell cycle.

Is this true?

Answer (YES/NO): YES